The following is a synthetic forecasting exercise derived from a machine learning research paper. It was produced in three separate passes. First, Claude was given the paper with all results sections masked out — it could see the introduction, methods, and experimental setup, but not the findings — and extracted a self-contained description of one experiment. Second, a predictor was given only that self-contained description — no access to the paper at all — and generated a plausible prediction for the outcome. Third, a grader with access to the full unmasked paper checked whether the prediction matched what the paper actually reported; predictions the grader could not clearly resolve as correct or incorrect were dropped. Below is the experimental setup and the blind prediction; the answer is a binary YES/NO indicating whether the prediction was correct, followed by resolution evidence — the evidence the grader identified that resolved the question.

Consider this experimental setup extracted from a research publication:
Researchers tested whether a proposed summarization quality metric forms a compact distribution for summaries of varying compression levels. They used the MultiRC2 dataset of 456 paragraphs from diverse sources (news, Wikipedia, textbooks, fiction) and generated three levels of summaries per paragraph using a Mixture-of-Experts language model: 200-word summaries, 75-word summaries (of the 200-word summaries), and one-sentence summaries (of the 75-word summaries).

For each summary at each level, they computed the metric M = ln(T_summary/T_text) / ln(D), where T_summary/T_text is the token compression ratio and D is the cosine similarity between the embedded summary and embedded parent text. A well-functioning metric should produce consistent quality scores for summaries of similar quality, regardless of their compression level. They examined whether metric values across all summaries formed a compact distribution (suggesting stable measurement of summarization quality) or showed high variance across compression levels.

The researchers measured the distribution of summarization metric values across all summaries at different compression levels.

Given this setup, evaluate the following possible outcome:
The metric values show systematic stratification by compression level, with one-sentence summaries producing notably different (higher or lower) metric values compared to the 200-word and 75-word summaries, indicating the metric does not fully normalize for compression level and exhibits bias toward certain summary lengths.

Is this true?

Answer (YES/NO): NO